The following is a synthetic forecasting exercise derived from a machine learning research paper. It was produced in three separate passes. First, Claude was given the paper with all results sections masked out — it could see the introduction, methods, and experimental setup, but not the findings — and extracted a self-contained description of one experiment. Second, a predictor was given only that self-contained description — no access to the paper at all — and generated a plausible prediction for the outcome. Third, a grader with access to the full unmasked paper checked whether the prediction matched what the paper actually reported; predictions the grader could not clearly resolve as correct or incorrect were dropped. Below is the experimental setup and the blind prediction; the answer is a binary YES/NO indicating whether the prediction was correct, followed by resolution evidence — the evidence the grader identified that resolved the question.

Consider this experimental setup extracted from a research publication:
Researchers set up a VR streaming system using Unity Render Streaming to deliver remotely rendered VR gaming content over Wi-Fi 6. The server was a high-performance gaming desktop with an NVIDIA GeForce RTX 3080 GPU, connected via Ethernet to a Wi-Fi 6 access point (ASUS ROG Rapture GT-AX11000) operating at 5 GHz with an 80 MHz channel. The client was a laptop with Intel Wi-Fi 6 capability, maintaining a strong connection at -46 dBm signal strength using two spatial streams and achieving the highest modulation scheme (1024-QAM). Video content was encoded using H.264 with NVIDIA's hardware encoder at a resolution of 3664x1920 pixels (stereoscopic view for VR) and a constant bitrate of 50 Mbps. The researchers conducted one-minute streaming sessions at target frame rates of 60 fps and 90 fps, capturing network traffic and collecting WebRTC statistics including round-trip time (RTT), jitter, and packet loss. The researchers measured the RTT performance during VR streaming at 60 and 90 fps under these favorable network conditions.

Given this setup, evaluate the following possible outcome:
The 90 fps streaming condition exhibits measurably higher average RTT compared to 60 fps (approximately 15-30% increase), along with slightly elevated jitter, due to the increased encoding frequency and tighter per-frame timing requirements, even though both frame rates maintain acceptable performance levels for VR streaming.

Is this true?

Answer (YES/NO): NO